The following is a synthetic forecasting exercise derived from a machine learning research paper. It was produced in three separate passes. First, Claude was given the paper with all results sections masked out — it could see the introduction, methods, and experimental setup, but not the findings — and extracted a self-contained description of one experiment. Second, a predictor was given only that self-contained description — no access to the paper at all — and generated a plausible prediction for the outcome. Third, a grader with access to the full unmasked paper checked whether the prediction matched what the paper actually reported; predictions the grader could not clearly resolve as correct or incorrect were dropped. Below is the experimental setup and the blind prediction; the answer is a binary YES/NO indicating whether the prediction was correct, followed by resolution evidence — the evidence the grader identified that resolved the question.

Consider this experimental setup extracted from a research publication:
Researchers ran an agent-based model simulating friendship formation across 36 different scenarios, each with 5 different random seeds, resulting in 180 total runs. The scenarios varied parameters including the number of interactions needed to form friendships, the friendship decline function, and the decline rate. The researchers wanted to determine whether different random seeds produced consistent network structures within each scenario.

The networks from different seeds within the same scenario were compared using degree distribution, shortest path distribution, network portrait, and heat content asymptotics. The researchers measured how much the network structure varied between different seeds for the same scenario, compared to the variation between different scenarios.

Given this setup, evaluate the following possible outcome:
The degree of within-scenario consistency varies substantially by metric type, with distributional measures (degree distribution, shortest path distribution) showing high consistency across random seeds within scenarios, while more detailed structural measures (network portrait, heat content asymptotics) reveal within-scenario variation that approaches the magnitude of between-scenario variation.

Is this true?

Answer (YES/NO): NO